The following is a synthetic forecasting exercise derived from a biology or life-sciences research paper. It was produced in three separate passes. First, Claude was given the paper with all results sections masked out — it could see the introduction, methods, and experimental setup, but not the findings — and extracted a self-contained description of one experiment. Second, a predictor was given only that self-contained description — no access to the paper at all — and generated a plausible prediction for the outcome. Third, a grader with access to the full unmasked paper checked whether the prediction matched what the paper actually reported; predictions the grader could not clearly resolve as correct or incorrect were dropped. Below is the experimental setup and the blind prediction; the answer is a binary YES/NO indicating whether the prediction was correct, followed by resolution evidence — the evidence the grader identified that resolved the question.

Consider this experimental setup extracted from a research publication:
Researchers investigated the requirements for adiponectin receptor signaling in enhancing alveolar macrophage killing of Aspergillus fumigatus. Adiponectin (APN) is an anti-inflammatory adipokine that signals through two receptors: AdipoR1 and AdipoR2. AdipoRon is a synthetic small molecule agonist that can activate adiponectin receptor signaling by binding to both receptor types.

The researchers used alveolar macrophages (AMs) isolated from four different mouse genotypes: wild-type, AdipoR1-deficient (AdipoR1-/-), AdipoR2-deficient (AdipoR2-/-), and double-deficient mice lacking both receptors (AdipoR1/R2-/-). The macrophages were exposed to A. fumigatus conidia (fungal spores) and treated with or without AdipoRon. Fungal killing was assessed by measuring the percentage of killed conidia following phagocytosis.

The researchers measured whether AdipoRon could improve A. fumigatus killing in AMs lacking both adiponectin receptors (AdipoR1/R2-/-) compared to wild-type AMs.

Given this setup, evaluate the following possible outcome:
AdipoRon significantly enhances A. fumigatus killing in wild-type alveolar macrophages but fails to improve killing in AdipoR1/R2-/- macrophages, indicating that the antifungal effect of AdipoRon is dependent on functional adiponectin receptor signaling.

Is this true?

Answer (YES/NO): YES